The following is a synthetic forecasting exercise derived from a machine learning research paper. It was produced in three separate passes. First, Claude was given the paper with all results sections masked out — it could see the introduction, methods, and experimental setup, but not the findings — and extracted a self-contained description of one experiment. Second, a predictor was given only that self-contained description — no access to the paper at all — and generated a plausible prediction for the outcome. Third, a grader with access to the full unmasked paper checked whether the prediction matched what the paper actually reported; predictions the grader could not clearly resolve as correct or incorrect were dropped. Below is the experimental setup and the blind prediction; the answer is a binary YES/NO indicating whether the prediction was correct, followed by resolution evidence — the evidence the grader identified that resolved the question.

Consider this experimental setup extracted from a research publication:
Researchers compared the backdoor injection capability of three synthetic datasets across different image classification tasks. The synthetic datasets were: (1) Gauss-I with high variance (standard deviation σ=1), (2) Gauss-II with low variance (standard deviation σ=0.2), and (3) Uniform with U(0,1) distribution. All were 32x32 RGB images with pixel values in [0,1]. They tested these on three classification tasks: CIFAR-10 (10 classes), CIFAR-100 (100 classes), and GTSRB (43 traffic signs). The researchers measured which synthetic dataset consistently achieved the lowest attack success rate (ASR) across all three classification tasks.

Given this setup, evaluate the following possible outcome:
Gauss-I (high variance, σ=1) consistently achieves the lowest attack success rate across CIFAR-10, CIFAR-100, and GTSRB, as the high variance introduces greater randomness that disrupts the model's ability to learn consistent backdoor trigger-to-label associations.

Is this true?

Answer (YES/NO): NO